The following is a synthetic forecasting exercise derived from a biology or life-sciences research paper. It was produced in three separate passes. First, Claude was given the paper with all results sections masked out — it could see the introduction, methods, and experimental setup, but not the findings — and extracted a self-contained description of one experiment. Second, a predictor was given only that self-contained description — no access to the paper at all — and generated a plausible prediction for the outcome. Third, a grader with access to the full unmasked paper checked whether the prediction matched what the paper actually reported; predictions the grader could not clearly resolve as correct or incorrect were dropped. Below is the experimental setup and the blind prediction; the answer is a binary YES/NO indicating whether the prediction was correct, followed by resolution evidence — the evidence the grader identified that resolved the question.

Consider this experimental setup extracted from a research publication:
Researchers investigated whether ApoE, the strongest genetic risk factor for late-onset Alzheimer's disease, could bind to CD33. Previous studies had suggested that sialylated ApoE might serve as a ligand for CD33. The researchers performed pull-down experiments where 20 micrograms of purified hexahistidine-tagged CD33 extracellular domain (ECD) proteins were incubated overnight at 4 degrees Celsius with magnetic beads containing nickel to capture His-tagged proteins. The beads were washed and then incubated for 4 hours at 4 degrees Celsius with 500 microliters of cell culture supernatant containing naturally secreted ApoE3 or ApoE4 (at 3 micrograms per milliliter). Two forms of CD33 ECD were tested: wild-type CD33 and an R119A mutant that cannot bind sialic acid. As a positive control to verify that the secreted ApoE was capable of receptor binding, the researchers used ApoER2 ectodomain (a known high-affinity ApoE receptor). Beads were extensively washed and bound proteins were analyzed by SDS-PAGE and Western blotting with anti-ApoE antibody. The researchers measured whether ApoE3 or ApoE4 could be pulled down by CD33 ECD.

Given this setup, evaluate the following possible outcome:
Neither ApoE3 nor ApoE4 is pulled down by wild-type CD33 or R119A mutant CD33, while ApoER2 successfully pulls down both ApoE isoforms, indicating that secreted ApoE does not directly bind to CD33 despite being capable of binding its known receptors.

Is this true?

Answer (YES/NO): YES